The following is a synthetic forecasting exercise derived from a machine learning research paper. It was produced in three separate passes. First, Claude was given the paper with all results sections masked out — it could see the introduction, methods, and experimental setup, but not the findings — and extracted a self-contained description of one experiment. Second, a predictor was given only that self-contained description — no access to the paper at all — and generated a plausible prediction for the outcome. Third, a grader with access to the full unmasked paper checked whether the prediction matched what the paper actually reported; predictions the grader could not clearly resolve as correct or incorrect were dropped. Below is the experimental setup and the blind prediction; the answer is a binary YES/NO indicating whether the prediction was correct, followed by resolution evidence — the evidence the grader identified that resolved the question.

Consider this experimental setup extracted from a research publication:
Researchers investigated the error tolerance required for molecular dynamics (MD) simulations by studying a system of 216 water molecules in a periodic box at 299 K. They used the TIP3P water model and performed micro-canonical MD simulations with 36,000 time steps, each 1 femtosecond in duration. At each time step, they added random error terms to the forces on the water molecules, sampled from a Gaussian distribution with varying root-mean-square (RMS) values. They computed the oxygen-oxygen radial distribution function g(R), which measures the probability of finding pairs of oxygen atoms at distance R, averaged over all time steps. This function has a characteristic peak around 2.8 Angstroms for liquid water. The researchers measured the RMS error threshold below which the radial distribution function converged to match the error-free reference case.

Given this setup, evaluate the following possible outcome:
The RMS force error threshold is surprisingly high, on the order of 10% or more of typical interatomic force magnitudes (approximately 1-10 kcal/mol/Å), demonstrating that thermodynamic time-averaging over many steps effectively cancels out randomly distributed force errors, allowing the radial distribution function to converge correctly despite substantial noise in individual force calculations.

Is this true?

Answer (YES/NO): YES